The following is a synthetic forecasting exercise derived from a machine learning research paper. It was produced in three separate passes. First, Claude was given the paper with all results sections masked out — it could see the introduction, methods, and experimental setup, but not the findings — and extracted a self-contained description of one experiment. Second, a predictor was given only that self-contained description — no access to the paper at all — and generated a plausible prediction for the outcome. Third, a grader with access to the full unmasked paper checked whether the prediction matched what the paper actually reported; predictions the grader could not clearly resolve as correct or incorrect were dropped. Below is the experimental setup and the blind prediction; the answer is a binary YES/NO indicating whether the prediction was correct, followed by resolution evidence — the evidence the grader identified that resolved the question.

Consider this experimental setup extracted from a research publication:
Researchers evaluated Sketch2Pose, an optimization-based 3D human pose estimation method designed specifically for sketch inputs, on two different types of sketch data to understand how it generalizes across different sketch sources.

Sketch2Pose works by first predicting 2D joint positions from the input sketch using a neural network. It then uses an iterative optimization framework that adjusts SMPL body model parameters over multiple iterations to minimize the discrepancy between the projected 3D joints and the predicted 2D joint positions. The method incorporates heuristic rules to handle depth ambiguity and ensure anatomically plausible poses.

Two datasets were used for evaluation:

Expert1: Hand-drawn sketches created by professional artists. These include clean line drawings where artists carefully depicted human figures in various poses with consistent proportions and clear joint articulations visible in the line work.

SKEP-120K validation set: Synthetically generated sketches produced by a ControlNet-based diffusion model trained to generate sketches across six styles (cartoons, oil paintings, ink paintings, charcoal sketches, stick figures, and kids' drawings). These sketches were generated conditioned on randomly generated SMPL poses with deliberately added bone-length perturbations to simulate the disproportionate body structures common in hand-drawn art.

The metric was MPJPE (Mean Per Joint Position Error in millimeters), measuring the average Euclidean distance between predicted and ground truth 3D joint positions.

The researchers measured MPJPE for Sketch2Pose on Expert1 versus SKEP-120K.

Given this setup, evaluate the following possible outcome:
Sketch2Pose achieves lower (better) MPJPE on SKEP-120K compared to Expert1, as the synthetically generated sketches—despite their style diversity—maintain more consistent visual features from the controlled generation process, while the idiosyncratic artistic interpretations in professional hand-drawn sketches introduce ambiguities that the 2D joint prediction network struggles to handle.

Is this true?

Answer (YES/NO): NO